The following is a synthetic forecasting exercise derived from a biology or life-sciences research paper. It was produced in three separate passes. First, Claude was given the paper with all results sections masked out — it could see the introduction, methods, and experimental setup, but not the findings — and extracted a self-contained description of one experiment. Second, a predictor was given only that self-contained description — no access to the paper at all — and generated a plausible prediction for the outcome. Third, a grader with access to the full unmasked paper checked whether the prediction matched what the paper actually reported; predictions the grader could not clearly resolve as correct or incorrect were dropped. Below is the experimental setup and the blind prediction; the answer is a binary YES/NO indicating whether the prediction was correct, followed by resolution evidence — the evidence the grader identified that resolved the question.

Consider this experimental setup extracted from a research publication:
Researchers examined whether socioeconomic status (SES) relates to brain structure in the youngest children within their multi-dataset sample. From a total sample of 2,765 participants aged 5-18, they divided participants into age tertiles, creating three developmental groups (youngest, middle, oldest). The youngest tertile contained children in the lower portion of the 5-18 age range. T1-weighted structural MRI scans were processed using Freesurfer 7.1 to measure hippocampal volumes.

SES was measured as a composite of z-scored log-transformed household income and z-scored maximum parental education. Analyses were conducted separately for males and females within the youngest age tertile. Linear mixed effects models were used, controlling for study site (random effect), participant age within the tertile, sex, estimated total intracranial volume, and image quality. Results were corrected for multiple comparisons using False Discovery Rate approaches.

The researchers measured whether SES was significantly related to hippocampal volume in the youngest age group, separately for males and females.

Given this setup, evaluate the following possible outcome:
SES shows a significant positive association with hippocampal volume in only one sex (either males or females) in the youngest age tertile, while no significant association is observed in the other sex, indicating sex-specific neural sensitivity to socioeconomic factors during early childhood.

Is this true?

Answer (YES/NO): NO